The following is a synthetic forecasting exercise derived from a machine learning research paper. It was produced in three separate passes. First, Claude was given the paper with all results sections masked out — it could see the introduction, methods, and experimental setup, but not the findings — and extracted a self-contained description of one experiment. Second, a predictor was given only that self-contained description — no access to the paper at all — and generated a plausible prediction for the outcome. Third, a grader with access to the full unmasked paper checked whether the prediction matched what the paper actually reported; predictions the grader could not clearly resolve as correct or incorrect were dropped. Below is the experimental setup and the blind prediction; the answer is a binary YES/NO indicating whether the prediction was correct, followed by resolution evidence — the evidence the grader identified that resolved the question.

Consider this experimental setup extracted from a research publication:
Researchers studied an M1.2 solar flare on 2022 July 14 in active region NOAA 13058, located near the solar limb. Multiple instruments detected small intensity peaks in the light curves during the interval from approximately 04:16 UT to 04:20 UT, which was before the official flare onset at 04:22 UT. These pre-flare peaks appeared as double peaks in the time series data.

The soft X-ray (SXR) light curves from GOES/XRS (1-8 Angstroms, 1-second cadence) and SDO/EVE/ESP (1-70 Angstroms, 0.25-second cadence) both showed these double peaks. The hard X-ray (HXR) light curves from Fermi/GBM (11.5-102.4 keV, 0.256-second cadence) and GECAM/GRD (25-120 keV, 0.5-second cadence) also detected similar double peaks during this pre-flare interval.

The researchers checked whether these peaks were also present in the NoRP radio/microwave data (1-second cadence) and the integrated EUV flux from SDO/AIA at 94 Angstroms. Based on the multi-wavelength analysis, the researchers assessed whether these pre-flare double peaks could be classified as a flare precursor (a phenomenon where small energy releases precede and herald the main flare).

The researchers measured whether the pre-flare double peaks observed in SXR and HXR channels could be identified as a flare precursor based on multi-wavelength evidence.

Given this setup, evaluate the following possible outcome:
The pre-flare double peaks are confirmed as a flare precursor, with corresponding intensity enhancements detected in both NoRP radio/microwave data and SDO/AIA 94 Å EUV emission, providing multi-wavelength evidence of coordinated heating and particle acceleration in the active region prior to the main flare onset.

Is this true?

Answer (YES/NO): NO